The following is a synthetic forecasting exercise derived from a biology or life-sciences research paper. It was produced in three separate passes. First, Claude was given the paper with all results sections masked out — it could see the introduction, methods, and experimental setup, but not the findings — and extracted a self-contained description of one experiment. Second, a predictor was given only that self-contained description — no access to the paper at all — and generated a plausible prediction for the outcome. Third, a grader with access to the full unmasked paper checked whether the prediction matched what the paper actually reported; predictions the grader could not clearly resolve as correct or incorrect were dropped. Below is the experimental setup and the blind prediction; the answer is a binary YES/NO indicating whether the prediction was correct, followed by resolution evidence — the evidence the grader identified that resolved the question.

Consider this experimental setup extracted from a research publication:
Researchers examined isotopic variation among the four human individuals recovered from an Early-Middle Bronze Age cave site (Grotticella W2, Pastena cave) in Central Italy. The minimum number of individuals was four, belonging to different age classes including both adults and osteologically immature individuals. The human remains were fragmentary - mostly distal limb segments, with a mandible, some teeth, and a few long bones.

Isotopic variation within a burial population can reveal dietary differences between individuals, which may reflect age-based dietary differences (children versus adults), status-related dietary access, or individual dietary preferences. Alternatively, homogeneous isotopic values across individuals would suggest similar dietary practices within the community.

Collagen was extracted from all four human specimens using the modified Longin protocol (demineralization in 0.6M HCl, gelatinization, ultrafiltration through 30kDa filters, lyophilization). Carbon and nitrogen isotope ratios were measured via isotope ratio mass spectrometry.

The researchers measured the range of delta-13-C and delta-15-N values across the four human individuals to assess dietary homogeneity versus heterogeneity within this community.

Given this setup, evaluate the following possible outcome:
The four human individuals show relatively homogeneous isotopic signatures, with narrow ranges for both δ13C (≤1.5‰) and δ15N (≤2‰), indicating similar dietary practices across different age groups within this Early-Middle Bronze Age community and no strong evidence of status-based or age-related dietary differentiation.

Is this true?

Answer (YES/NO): NO